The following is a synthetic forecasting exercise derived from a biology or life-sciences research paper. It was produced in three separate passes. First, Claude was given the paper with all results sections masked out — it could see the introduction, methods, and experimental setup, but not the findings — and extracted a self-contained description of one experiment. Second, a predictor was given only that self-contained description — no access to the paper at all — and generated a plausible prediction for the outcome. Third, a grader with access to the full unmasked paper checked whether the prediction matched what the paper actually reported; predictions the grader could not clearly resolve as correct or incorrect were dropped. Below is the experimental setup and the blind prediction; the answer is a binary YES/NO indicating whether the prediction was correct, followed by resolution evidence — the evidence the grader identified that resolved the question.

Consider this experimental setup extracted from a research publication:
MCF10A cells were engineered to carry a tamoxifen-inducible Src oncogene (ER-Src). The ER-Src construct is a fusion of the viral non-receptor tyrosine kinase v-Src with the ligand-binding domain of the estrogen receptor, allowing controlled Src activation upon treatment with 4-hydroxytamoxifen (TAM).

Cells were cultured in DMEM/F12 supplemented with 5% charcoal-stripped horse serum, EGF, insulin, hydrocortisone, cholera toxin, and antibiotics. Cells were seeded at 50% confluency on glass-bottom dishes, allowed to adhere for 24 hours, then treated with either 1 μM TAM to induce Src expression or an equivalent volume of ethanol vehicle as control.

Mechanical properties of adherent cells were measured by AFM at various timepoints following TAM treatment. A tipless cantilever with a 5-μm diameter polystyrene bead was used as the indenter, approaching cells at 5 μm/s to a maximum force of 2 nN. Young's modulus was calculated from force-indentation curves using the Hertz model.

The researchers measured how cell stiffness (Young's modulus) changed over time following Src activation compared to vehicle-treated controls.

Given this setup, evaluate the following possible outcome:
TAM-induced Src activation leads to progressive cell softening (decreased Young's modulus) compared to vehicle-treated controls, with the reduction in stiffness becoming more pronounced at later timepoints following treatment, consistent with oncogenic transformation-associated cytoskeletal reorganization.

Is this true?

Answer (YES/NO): NO